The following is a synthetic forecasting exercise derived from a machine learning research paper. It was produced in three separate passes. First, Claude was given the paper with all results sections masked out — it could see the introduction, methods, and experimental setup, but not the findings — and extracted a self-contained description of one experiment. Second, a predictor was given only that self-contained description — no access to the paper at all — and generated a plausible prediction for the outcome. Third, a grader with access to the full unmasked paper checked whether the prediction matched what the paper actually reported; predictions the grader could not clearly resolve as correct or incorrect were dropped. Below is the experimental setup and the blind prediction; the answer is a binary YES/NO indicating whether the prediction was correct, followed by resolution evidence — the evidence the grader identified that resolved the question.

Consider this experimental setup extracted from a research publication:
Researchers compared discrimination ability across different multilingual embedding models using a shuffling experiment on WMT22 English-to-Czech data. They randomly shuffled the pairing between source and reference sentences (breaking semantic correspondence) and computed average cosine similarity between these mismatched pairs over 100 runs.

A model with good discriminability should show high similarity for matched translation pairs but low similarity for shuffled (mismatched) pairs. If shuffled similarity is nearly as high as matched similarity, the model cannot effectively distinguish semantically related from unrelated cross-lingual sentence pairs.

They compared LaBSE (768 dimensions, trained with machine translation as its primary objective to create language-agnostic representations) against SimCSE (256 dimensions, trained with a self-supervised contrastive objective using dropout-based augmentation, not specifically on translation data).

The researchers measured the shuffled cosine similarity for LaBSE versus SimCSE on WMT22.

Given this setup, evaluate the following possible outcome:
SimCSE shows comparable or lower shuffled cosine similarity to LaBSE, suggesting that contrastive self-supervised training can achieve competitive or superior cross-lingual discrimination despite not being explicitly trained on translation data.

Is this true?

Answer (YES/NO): YES